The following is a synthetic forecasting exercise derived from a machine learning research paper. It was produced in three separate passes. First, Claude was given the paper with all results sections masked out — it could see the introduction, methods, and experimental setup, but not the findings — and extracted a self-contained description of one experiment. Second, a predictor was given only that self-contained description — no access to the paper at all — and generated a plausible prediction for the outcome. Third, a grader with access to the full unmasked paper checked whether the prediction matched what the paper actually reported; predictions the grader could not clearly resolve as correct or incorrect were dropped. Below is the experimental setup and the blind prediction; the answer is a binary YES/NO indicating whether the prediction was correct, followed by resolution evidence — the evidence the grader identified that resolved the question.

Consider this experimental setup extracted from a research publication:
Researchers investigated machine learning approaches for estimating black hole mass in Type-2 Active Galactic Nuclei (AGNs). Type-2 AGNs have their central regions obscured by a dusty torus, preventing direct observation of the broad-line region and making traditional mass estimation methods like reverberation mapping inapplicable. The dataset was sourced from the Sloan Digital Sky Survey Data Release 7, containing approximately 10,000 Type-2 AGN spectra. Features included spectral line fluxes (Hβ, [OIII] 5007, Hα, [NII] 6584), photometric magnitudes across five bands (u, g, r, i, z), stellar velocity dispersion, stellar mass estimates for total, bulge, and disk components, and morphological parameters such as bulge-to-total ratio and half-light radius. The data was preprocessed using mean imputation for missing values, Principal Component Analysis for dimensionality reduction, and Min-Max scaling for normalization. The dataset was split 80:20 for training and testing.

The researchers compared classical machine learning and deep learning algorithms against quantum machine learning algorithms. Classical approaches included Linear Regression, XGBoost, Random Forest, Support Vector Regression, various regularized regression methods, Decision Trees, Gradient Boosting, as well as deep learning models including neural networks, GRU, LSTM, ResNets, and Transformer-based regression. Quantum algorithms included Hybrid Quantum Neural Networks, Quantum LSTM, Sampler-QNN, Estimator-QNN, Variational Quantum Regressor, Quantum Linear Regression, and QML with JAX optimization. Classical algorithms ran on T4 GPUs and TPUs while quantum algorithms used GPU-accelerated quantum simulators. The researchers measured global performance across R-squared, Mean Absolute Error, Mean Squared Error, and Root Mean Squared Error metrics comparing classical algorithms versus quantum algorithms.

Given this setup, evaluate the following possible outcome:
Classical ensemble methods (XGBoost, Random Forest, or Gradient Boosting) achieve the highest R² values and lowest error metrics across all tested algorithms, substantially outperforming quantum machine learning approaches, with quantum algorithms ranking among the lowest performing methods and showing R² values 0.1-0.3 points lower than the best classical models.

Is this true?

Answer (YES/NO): NO